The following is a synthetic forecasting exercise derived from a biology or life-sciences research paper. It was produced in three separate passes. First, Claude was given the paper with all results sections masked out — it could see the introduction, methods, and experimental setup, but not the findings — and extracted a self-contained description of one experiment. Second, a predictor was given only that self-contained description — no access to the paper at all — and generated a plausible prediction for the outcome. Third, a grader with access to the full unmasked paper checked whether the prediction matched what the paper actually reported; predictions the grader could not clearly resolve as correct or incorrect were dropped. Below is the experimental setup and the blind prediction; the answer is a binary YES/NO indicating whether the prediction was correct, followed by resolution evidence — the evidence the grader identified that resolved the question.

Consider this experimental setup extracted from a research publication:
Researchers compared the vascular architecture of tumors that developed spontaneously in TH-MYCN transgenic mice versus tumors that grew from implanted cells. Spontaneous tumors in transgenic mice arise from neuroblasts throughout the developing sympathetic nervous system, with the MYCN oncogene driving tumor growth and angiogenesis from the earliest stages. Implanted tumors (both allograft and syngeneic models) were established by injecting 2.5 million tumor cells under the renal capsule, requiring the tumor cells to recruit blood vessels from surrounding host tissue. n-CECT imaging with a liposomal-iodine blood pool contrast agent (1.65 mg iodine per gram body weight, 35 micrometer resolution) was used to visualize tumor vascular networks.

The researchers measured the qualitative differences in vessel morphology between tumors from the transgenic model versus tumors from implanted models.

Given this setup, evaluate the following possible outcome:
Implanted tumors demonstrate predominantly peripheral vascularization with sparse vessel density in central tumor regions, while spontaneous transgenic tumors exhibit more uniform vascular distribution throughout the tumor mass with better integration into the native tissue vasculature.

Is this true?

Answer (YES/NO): NO